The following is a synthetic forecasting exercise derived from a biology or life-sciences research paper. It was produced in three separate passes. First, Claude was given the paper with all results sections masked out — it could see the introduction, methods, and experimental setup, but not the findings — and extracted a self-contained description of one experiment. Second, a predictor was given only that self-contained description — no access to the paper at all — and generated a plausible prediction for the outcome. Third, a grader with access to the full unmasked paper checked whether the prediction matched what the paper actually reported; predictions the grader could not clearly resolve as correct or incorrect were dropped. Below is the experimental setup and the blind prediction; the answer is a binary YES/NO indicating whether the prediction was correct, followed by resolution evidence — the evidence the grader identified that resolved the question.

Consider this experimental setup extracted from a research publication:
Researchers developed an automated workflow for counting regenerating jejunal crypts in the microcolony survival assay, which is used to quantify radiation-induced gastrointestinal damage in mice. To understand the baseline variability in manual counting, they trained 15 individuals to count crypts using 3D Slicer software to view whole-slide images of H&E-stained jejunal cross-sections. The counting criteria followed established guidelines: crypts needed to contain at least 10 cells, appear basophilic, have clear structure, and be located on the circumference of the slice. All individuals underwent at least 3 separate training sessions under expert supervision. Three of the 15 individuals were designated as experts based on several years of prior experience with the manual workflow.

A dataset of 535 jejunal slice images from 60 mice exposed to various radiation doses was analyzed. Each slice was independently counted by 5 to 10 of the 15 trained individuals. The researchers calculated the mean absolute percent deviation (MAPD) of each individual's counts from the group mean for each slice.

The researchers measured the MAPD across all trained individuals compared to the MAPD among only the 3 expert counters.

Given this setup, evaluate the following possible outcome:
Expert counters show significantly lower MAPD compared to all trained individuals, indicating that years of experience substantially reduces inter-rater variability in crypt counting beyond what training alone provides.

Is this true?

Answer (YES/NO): YES